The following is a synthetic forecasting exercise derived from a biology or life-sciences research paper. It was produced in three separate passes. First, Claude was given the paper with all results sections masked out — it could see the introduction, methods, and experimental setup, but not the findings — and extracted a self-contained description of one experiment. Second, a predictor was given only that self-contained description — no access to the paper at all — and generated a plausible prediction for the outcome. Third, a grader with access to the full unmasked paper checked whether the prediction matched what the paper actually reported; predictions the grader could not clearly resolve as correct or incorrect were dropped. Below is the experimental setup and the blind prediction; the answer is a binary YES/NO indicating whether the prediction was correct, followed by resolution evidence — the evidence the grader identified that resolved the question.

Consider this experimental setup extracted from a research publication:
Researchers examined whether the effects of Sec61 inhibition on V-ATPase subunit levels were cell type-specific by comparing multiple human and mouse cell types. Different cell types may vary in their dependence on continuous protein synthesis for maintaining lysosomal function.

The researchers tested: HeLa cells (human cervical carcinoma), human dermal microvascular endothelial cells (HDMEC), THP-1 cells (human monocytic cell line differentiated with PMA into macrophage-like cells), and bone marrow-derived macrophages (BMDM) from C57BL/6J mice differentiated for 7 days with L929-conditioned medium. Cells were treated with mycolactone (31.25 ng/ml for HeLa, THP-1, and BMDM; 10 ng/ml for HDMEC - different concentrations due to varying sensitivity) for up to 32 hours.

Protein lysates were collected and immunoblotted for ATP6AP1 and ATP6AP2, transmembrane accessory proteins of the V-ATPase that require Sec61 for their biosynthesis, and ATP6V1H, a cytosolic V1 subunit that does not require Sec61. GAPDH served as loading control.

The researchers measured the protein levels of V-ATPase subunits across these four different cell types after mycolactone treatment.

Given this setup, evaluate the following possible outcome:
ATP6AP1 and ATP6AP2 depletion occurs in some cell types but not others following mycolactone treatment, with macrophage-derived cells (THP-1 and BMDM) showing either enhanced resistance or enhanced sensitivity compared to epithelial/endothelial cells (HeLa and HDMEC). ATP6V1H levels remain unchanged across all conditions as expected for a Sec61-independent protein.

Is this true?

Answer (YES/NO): NO